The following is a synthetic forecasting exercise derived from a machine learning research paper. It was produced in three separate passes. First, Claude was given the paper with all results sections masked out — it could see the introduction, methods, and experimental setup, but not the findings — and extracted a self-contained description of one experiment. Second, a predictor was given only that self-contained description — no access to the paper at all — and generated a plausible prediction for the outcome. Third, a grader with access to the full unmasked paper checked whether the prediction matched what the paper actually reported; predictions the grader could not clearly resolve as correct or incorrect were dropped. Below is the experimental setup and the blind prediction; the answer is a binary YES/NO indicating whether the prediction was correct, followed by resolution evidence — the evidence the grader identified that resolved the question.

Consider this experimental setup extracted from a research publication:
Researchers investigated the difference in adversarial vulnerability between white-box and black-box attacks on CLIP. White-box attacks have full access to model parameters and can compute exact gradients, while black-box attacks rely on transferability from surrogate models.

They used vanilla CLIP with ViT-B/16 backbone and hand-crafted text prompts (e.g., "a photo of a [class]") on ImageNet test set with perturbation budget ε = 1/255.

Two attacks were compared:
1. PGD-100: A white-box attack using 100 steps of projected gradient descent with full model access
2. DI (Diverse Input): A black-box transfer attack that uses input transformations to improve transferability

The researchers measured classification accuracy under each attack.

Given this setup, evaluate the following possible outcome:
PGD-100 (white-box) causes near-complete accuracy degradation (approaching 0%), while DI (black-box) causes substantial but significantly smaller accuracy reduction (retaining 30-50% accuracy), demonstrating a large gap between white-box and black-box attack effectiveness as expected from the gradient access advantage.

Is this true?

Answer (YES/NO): NO